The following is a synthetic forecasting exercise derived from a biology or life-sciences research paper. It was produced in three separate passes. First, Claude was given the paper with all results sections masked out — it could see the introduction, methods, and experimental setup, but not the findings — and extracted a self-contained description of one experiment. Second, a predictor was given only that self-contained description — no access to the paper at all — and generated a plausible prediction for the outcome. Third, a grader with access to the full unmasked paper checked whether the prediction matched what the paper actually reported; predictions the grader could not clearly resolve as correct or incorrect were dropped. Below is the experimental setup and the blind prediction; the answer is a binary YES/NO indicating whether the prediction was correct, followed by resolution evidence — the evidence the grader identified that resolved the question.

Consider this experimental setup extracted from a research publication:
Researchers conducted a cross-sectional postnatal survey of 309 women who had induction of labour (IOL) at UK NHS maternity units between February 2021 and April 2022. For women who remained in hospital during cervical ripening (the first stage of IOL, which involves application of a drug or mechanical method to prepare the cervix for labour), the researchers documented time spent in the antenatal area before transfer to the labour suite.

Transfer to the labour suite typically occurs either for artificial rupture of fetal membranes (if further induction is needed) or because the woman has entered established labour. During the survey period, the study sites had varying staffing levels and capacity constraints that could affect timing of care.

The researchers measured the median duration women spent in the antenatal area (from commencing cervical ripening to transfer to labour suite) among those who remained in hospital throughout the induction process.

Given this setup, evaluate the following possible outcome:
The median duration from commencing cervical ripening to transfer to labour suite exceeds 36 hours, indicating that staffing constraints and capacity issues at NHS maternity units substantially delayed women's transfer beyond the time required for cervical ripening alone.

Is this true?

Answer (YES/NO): NO